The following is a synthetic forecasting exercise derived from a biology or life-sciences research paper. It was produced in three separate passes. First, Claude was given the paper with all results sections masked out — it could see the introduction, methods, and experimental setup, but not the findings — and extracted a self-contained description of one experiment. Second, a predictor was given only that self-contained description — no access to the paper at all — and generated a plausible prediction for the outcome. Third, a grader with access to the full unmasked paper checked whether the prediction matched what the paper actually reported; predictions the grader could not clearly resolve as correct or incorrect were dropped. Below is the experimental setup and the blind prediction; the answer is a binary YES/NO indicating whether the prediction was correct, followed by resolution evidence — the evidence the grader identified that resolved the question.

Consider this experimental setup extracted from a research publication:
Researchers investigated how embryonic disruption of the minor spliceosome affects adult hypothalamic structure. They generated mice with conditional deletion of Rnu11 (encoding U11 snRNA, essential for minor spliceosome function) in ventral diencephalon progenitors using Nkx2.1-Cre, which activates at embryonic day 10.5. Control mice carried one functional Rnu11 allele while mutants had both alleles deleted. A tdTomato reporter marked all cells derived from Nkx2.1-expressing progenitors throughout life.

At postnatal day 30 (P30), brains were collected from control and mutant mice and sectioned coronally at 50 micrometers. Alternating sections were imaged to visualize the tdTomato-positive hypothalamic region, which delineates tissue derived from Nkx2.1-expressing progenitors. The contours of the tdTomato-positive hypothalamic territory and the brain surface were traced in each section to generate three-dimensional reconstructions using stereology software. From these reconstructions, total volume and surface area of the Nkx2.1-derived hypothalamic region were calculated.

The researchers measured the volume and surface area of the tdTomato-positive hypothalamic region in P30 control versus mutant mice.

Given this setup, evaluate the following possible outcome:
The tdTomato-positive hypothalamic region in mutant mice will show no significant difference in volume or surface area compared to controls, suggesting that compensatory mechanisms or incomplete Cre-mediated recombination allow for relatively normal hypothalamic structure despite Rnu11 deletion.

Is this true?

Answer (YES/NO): NO